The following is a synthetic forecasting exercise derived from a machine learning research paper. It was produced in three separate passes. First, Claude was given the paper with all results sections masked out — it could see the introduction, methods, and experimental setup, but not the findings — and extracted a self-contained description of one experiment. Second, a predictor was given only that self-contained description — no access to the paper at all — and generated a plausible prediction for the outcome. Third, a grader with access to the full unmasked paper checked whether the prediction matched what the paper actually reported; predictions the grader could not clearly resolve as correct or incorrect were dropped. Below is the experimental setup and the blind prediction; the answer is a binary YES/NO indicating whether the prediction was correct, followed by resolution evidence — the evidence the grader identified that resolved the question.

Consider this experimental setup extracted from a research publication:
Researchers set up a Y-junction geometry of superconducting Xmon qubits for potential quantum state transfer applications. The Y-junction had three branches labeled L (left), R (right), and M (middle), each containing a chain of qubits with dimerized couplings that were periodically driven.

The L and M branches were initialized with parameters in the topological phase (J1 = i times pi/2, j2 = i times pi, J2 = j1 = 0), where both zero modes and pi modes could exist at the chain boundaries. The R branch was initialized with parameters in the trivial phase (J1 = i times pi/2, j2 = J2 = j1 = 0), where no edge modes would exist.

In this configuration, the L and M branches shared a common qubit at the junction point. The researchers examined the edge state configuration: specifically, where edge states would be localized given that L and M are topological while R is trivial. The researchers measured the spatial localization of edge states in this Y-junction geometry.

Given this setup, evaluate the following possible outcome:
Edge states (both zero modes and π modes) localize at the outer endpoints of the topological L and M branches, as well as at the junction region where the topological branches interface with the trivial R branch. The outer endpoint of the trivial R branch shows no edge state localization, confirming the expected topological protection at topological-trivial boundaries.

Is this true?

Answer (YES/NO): NO